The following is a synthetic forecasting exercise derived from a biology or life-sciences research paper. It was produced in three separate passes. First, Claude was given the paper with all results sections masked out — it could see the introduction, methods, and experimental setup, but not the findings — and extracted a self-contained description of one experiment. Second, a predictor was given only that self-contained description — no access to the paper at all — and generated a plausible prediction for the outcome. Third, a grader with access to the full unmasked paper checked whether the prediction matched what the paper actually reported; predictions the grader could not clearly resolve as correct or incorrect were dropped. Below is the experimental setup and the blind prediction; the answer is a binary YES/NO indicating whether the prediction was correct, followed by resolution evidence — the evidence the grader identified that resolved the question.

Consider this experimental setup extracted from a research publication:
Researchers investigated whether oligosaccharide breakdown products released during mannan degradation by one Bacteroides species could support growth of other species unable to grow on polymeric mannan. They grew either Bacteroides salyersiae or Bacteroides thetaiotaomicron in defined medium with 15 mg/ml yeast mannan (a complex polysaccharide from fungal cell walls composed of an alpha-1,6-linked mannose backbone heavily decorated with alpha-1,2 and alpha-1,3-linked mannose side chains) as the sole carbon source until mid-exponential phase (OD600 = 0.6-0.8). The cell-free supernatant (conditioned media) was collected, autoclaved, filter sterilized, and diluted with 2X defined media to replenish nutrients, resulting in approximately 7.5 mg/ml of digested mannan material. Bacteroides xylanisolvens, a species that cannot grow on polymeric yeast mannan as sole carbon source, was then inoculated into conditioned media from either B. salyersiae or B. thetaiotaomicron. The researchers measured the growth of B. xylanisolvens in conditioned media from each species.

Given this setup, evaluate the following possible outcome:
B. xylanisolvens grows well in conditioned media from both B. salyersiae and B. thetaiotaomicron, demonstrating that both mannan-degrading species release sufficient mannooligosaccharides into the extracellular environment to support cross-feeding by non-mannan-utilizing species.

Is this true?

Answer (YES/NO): NO